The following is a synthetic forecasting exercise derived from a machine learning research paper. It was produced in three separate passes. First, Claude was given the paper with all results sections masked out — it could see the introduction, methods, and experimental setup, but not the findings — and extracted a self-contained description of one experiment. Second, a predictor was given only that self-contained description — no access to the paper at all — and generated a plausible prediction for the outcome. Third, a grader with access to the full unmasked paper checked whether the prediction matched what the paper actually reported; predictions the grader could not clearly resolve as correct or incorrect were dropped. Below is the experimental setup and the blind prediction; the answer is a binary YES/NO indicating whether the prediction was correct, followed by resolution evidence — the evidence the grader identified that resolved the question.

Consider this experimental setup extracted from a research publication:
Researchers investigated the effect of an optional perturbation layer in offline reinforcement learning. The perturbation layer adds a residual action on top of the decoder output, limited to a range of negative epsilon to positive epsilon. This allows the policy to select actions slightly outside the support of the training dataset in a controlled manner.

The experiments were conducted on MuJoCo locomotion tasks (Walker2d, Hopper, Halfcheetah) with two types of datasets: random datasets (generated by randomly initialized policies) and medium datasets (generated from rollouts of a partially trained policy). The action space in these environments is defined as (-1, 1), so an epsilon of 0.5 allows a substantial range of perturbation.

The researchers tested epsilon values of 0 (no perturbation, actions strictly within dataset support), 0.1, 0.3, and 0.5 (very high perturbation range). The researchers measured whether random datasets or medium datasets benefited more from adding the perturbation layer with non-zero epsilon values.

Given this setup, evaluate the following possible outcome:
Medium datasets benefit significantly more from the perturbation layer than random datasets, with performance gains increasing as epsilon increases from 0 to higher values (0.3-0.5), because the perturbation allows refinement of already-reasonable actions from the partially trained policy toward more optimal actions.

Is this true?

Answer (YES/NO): NO